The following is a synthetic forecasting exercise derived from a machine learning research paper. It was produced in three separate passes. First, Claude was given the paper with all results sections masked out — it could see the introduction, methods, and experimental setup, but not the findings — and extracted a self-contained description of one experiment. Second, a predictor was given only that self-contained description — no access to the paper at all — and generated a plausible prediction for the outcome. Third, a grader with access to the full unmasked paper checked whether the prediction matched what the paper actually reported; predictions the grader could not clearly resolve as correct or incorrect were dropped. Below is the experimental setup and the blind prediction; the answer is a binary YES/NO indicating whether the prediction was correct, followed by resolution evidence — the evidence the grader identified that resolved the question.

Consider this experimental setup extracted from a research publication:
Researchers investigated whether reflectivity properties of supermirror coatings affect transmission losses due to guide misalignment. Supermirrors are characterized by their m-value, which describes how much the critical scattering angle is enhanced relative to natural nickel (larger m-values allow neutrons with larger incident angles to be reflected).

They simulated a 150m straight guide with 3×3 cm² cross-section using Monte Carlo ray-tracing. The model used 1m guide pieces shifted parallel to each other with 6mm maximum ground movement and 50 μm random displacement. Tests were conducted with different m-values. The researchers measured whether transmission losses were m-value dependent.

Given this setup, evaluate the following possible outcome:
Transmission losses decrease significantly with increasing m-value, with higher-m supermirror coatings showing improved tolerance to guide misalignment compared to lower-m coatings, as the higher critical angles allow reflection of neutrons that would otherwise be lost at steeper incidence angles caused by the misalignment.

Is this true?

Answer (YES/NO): NO